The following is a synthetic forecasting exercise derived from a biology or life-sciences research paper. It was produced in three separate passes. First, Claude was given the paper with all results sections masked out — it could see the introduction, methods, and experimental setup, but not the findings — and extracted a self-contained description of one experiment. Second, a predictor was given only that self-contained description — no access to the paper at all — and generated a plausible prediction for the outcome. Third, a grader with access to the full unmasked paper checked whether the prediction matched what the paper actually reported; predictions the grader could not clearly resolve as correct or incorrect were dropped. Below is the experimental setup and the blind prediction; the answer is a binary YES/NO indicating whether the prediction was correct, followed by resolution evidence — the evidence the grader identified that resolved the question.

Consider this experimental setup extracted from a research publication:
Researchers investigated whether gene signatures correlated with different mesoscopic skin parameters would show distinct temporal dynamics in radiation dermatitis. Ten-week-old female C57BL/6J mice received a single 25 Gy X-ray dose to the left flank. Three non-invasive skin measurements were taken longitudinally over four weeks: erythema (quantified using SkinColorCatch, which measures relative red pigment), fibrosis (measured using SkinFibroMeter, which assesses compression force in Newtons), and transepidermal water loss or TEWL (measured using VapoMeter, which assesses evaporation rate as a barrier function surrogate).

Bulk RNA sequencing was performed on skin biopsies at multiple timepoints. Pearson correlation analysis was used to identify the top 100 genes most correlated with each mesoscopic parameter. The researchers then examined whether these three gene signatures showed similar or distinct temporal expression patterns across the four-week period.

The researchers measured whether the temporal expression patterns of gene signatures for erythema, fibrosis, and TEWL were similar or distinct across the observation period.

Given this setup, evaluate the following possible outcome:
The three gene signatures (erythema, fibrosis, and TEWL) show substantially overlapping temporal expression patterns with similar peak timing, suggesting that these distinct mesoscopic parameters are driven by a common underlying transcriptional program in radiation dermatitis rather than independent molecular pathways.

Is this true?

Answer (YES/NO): NO